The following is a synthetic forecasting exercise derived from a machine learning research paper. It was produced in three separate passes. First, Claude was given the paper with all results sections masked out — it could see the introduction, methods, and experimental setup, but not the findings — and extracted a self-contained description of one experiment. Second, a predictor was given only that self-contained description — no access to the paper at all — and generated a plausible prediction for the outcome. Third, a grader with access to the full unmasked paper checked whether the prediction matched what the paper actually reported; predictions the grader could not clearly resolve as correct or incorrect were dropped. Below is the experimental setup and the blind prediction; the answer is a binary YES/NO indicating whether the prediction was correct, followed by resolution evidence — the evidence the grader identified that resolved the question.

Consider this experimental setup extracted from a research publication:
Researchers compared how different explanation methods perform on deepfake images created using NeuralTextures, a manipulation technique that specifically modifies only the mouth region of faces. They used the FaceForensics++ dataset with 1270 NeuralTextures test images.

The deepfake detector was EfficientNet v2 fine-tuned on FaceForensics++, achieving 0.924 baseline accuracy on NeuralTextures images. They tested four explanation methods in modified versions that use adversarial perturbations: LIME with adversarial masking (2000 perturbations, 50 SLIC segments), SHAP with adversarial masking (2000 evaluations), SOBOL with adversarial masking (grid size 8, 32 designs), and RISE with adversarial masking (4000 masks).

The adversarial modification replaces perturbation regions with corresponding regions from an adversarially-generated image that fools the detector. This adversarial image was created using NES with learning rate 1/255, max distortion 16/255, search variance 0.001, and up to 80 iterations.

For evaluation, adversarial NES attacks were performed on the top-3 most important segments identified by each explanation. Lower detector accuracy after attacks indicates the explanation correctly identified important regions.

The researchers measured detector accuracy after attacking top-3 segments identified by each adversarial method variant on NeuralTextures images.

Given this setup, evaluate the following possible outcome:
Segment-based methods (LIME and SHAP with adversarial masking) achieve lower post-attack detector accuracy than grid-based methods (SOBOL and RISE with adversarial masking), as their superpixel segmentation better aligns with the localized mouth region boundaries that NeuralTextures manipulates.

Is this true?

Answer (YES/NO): YES